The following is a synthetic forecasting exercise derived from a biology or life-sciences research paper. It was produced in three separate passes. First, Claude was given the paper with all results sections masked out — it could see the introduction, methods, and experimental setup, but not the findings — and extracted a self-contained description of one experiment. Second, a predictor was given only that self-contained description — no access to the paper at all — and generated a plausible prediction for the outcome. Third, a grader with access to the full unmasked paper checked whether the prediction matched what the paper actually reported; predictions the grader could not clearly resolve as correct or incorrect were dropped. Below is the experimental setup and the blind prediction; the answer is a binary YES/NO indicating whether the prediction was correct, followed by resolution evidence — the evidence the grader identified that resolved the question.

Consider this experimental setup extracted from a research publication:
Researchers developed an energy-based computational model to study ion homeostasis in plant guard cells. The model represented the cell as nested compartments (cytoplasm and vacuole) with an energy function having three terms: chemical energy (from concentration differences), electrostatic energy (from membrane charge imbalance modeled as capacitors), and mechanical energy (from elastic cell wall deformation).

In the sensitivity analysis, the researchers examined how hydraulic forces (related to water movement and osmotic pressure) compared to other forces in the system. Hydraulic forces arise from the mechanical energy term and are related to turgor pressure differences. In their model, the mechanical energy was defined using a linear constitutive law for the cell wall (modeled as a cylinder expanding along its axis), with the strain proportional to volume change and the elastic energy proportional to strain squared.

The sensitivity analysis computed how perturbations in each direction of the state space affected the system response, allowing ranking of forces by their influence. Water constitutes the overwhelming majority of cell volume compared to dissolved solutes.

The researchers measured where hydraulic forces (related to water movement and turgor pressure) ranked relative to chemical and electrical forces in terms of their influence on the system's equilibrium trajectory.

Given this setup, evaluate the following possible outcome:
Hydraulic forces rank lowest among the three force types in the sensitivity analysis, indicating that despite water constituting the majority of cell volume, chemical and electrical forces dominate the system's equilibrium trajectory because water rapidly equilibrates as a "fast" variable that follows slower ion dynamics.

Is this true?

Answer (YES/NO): YES